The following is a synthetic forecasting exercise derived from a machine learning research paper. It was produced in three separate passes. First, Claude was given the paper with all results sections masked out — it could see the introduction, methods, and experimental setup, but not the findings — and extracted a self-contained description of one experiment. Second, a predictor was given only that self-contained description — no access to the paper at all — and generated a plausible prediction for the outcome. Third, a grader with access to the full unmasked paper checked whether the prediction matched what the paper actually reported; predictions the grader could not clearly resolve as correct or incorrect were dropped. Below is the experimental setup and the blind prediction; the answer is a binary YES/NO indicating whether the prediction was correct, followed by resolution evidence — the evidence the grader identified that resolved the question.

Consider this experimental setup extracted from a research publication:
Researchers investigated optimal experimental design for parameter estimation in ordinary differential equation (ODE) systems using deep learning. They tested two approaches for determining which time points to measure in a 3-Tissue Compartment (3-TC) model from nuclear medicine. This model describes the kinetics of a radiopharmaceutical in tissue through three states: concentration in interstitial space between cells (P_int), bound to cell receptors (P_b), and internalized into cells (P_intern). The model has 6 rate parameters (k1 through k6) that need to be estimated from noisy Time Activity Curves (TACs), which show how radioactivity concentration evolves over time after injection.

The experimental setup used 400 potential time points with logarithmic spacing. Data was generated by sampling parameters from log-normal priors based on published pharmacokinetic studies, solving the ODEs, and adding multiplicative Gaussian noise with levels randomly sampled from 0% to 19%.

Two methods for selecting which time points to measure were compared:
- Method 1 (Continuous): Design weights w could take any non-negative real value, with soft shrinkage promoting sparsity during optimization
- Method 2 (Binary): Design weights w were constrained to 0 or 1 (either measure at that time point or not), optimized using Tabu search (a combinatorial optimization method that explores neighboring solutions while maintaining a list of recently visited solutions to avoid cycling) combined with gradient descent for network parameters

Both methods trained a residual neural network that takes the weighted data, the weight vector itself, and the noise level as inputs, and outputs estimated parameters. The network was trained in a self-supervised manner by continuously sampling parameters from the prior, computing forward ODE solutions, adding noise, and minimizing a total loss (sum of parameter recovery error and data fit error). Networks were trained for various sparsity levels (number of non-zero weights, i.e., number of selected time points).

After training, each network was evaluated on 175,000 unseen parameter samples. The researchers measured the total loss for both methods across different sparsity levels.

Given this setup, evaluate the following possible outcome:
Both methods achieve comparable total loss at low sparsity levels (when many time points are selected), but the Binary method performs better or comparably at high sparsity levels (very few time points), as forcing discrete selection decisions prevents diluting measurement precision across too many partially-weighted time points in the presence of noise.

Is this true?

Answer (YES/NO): YES